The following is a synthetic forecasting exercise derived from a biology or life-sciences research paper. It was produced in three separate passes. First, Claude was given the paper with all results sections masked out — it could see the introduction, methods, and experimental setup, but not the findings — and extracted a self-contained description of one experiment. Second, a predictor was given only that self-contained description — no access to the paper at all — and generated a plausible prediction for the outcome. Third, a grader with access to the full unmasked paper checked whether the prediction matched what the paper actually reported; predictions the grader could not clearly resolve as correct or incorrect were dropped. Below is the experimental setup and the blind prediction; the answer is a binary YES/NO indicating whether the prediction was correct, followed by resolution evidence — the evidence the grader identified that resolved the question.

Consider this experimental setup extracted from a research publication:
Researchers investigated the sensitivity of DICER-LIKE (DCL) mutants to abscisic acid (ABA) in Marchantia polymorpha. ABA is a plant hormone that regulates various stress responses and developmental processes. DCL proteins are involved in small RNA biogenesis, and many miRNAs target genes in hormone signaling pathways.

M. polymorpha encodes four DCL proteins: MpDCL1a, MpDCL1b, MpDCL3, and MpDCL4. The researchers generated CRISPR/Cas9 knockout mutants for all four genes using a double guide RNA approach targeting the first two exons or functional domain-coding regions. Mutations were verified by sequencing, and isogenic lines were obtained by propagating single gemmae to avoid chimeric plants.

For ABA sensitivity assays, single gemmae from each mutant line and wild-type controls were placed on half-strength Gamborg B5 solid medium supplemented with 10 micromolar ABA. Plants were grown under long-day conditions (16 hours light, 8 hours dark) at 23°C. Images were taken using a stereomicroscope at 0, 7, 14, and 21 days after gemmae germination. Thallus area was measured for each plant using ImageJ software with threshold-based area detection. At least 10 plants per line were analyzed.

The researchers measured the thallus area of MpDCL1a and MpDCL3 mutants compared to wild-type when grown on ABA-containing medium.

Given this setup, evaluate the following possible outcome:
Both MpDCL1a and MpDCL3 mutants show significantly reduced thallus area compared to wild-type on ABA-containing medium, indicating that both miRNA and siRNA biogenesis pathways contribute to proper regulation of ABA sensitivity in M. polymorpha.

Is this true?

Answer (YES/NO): YES